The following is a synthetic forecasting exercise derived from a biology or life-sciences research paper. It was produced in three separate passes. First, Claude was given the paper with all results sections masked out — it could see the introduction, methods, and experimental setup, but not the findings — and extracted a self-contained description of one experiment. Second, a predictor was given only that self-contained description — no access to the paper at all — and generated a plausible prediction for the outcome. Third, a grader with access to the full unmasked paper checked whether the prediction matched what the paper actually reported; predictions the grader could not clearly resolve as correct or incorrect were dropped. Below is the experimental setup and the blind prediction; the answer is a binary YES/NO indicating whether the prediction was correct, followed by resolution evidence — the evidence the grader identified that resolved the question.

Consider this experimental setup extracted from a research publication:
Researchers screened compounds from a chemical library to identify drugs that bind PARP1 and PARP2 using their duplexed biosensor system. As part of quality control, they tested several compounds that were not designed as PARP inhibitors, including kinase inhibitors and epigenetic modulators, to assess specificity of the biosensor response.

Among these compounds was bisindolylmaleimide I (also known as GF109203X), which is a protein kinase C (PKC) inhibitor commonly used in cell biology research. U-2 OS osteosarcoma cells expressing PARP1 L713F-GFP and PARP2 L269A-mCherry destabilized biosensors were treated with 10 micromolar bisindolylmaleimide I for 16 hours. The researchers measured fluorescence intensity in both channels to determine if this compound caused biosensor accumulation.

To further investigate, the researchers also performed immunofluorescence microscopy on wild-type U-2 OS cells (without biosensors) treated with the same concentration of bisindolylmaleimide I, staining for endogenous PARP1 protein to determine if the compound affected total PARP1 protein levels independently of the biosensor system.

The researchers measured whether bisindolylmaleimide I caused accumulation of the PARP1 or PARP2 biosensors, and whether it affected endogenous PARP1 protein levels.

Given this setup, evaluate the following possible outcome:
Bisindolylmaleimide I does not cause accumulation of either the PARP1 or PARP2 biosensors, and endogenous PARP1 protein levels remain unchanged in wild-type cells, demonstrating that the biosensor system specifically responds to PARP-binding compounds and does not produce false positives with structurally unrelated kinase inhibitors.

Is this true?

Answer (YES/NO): NO